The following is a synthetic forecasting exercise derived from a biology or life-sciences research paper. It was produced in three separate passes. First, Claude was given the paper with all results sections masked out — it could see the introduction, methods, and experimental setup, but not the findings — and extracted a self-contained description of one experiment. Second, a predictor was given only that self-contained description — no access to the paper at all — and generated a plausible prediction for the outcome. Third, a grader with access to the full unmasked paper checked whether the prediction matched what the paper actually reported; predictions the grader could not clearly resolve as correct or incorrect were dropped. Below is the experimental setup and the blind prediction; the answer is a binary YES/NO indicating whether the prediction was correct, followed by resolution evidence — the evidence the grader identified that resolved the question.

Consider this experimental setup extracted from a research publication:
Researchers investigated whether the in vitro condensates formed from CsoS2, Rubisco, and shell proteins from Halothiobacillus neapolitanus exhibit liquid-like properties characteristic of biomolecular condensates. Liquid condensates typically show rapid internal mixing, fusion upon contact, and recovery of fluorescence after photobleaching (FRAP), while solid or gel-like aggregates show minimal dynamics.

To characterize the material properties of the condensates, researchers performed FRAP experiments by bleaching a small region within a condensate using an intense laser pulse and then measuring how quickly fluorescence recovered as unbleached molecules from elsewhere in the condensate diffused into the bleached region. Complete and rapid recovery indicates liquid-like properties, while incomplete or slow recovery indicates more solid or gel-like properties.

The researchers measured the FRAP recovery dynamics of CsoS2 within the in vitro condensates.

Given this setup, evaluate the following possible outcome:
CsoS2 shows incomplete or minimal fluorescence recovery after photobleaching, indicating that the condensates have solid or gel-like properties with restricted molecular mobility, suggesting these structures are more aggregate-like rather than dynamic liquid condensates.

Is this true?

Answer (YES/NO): NO